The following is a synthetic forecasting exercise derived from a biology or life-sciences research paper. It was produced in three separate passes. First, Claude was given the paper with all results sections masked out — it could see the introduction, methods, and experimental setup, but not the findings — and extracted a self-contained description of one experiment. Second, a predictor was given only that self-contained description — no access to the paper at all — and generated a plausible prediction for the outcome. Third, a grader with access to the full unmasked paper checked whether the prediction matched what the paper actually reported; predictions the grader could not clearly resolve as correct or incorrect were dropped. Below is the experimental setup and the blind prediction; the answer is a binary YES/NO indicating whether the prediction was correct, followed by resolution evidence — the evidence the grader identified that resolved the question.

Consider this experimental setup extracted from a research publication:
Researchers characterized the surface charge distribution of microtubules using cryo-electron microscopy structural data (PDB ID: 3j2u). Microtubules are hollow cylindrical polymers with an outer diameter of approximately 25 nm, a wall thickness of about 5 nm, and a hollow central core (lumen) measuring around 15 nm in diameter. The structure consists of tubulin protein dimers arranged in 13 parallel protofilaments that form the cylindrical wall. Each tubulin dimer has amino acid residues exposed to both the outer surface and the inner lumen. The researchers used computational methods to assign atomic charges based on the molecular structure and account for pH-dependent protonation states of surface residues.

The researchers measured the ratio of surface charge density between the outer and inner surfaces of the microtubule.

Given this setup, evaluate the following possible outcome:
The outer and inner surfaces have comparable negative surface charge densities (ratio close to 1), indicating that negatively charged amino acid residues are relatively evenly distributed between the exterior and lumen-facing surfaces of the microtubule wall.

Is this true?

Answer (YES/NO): NO